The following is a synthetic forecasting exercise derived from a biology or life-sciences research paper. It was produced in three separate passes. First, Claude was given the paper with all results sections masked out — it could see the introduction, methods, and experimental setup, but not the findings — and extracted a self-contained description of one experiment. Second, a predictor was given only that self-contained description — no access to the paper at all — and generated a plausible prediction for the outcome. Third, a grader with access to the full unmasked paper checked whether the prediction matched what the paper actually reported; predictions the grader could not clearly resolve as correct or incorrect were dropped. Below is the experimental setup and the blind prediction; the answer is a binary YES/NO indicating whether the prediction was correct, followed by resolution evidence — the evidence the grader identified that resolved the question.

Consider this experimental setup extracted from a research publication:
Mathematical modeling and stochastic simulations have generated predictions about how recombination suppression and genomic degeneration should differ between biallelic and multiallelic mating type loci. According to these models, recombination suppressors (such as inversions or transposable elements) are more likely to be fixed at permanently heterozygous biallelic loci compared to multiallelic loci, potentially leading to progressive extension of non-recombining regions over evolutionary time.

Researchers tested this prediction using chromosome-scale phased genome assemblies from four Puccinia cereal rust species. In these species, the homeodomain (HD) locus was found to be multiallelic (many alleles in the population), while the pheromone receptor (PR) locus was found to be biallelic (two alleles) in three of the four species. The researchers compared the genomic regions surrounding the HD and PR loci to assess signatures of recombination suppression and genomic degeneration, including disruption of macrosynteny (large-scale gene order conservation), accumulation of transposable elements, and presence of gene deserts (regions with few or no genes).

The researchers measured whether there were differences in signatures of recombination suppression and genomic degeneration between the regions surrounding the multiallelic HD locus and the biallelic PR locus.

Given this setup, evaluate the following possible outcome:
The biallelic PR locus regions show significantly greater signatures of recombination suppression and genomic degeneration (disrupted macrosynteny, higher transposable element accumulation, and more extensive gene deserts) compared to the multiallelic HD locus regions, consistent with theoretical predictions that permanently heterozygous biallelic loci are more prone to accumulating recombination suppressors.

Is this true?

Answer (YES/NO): YES